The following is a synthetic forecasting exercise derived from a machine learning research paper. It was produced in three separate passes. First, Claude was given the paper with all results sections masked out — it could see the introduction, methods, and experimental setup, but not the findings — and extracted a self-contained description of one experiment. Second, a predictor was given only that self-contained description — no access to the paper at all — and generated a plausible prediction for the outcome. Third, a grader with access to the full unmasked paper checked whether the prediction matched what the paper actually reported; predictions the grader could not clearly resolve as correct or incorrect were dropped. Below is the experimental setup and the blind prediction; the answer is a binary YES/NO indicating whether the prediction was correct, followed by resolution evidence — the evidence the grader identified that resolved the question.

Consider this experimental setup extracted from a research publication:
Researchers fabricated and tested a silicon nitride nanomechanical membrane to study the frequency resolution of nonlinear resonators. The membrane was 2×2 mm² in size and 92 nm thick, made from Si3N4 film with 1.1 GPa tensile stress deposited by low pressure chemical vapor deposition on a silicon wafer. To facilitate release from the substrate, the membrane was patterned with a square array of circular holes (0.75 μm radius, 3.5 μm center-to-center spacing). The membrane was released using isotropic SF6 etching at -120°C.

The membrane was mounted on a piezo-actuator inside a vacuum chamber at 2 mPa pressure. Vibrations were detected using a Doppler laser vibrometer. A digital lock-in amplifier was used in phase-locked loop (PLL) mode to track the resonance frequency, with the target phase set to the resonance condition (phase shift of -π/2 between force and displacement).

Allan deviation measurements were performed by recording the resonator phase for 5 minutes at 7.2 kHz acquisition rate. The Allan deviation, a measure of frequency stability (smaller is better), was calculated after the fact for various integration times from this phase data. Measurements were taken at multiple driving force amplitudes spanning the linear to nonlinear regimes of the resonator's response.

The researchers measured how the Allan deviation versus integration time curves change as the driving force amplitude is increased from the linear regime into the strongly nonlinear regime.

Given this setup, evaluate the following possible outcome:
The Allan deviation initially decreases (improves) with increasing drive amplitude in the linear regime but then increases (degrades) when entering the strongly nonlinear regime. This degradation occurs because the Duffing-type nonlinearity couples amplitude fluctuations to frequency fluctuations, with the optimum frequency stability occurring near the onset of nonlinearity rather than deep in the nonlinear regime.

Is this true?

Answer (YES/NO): NO